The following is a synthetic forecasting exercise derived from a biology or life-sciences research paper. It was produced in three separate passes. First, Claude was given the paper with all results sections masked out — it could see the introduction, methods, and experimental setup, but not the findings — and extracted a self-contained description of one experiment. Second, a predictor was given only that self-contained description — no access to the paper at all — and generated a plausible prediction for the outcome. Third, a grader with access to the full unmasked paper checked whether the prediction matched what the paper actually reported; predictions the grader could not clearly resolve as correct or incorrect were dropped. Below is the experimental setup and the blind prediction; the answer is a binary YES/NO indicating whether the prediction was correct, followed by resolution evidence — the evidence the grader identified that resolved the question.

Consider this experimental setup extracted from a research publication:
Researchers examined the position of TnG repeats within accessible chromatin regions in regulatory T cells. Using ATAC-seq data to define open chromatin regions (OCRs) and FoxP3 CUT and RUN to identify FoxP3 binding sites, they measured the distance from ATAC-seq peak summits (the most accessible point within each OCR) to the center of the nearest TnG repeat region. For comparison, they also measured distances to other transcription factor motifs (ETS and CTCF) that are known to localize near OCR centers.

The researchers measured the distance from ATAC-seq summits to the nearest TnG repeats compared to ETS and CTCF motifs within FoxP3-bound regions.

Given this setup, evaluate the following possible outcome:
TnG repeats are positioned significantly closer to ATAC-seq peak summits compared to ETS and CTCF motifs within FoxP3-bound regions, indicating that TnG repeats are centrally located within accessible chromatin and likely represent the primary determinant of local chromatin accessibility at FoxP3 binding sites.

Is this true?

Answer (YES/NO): NO